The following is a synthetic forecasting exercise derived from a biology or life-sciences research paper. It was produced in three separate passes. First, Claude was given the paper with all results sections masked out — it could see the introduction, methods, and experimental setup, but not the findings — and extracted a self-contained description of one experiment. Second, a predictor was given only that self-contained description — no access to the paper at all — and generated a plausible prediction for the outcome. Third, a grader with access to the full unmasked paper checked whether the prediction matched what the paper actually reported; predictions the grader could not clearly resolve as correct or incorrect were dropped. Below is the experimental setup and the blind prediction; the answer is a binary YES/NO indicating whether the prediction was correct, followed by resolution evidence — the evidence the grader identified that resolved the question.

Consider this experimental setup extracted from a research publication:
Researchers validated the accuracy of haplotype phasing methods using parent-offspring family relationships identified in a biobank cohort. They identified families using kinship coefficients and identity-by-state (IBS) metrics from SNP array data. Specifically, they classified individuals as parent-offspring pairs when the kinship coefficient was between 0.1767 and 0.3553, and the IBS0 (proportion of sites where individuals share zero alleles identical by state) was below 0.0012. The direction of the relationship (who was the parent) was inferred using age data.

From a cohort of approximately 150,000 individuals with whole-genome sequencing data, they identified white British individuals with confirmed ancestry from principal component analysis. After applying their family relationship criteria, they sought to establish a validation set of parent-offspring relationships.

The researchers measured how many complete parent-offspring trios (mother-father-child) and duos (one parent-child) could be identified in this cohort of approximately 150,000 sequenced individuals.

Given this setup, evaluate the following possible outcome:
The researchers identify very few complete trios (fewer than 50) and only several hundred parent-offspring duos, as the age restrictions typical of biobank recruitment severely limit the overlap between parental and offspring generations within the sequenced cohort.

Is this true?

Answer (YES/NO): YES